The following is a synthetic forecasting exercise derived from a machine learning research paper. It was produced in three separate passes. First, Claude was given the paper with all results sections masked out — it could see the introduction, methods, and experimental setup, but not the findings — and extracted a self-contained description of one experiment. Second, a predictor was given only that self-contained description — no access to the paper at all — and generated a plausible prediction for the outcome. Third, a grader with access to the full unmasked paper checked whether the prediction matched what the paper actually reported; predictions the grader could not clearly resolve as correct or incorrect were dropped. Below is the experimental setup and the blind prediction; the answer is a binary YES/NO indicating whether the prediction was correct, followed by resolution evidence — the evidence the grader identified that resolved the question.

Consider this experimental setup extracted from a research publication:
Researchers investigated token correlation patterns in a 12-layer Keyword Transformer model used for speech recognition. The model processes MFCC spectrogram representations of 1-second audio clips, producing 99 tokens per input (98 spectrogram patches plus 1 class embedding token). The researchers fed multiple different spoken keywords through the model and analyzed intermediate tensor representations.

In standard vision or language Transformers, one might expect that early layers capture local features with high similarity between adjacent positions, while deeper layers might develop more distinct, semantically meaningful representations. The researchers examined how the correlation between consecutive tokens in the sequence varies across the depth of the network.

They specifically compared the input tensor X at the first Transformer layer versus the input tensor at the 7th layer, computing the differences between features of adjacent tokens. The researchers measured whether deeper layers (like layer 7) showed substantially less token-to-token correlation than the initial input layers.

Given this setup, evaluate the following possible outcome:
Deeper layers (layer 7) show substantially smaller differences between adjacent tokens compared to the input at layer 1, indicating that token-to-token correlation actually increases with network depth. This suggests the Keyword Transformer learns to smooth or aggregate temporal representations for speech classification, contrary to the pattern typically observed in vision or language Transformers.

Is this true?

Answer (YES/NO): NO